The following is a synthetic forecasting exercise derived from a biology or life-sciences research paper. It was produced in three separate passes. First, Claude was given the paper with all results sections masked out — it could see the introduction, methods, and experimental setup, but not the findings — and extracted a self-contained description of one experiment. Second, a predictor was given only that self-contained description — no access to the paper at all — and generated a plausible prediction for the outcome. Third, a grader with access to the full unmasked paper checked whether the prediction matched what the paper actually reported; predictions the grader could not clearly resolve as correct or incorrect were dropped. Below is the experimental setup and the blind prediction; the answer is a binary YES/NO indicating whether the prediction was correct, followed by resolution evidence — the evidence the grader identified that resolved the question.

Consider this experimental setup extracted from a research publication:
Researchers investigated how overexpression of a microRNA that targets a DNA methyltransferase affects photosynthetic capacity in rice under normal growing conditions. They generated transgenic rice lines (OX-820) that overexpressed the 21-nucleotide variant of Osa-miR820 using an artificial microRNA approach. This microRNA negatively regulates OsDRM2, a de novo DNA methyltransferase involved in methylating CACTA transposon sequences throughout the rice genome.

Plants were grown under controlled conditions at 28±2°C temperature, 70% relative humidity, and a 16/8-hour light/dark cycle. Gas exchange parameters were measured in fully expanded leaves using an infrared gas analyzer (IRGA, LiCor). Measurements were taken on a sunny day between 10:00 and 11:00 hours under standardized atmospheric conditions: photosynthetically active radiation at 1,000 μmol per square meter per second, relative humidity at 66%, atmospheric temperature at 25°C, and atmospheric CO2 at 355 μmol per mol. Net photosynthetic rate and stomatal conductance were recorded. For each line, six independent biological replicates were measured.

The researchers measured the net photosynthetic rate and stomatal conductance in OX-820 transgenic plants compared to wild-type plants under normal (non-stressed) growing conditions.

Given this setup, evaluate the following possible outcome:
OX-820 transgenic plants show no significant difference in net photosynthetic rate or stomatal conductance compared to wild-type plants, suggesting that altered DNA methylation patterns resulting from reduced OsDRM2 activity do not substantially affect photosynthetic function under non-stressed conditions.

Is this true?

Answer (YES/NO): NO